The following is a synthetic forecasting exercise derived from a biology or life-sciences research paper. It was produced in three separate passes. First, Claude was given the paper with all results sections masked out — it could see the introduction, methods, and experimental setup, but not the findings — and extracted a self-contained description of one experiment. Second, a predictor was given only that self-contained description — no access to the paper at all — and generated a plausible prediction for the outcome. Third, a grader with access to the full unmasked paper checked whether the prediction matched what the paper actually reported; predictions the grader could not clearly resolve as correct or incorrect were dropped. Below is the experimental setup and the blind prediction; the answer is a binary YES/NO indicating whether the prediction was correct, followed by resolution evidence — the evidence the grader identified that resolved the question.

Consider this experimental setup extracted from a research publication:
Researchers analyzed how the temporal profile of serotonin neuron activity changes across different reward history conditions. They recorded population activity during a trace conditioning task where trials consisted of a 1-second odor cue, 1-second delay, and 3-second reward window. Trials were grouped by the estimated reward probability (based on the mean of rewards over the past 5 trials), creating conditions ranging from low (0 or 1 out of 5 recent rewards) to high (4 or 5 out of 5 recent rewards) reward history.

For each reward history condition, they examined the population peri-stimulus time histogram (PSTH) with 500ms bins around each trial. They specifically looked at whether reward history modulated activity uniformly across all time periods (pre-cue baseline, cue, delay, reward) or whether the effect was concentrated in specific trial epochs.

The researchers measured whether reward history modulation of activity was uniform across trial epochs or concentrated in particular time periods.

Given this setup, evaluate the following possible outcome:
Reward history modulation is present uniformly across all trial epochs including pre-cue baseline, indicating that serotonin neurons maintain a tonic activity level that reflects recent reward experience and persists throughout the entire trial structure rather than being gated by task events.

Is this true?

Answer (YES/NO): YES